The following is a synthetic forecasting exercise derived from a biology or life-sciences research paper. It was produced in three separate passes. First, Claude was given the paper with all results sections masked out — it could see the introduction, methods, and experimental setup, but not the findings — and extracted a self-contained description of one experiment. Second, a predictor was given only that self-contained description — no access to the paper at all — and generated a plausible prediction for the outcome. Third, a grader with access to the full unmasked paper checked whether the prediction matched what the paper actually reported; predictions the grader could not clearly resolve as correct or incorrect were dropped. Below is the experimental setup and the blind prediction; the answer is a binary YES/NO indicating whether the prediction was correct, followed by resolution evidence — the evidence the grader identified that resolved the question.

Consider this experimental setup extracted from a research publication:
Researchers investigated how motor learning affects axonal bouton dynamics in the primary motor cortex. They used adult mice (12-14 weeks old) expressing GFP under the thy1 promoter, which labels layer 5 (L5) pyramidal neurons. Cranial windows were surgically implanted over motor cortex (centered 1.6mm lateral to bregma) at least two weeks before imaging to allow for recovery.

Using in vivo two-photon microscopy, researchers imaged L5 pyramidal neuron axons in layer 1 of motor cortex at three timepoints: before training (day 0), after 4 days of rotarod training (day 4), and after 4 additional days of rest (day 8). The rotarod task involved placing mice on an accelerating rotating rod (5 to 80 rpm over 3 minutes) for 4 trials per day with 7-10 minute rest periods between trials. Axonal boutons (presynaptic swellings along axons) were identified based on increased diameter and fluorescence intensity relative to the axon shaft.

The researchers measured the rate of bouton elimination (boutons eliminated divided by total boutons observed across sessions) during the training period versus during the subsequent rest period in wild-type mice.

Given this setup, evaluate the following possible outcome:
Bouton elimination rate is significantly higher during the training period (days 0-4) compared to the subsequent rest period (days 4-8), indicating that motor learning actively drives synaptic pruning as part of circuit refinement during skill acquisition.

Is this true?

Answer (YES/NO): YES